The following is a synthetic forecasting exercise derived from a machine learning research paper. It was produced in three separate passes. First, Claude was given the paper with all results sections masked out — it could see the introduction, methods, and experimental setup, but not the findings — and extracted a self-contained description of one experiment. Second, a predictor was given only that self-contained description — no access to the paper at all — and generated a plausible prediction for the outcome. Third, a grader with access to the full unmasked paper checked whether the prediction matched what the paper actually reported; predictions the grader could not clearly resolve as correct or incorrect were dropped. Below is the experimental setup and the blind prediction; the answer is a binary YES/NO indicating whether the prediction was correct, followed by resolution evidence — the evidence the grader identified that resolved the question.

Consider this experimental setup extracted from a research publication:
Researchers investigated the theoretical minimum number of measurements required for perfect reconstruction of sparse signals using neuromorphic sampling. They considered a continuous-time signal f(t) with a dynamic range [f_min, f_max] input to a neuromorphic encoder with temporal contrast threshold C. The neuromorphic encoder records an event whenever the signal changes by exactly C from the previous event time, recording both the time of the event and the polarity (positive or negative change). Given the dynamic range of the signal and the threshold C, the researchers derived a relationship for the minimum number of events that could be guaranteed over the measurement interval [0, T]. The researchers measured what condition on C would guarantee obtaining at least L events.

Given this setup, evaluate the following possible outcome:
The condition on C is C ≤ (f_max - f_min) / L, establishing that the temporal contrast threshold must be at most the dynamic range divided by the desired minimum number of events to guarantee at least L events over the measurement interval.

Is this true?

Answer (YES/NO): NO